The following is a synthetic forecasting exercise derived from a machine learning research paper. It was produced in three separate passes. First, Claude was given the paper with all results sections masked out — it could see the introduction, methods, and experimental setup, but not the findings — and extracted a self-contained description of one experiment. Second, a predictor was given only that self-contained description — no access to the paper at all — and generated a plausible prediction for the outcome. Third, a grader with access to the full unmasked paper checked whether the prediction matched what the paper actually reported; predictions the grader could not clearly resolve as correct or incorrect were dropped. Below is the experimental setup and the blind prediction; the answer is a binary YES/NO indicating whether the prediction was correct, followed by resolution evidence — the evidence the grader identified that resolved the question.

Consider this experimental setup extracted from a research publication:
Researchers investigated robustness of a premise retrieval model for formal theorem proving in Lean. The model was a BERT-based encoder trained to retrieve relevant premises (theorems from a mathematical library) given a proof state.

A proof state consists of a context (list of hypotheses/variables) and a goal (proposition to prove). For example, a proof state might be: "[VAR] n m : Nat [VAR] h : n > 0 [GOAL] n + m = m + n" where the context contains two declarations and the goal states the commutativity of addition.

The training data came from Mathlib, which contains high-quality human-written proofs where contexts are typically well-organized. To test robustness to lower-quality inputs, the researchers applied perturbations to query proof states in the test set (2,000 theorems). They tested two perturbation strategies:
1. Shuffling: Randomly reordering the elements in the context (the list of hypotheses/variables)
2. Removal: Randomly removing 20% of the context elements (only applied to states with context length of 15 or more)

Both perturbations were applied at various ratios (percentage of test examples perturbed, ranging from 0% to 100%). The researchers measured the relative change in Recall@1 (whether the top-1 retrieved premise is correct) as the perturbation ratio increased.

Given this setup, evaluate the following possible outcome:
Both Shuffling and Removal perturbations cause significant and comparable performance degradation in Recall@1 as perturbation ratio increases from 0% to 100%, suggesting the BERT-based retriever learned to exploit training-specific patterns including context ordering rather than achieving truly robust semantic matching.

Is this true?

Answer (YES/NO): NO